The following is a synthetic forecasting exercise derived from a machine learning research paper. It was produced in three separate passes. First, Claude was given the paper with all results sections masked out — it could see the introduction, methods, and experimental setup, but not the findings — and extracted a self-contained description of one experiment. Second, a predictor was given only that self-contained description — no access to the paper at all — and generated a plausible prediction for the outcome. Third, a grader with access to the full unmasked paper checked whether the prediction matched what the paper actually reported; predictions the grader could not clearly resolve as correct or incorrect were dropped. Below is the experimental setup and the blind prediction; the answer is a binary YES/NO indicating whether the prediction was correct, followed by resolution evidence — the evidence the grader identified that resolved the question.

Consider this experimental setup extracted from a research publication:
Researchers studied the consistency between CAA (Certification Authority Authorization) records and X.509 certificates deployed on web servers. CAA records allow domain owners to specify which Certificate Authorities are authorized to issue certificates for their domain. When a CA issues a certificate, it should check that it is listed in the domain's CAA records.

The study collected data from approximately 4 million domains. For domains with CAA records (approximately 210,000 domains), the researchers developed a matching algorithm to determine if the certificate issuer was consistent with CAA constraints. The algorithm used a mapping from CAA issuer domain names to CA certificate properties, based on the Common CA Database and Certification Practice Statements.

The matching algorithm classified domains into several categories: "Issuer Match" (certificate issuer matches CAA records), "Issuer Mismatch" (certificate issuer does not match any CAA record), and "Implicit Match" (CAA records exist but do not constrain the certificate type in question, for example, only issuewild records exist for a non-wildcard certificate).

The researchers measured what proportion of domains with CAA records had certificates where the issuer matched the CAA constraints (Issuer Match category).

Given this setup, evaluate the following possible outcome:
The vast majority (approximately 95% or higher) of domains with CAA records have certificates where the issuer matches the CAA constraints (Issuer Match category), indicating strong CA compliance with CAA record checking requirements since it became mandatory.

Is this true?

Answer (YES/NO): YES